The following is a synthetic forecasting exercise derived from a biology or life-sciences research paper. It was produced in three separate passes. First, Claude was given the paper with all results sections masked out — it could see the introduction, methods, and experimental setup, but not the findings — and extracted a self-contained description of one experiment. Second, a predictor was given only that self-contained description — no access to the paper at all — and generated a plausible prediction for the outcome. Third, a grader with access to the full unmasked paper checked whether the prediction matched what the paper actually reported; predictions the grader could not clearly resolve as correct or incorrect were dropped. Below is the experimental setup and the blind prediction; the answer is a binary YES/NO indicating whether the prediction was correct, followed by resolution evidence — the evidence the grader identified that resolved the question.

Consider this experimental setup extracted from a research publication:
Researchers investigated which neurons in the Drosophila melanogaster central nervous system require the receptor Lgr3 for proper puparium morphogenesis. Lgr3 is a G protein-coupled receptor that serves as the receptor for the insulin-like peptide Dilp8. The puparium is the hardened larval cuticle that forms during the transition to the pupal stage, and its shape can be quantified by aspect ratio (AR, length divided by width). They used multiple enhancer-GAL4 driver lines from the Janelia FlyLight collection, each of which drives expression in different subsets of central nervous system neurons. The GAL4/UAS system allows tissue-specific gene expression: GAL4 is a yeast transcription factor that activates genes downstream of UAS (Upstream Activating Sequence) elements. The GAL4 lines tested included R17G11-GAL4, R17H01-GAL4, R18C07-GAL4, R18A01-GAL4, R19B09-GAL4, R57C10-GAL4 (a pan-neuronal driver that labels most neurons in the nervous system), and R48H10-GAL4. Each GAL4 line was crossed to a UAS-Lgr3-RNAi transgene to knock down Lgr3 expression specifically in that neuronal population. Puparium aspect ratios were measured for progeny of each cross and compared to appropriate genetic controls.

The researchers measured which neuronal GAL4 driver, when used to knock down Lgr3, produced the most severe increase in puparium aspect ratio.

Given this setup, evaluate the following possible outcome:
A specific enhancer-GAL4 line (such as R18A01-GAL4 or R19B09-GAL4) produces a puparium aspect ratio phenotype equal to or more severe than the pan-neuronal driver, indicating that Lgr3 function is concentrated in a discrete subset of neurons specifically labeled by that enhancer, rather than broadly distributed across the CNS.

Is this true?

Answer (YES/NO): NO